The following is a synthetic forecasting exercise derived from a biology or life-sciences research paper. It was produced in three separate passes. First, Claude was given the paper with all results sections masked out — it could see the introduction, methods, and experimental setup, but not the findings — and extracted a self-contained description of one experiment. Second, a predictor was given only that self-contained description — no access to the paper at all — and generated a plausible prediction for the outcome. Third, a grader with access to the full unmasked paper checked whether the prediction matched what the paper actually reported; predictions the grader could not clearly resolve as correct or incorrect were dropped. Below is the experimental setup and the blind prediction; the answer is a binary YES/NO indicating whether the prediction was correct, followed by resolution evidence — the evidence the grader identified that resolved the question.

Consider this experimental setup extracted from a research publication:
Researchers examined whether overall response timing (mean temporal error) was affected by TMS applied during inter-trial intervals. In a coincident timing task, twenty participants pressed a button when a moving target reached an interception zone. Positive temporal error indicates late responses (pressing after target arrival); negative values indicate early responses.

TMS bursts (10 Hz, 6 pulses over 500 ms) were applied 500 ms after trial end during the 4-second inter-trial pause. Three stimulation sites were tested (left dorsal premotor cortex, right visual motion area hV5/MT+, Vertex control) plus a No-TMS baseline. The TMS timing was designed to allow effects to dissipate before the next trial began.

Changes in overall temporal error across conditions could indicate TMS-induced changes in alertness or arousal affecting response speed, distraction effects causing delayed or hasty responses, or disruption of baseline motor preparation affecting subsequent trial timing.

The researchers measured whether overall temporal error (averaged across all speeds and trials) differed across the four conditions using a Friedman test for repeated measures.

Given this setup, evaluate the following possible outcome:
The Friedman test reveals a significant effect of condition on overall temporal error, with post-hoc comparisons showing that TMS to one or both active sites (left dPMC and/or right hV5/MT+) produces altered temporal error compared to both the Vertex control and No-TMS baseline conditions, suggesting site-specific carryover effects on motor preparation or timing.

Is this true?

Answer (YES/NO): NO